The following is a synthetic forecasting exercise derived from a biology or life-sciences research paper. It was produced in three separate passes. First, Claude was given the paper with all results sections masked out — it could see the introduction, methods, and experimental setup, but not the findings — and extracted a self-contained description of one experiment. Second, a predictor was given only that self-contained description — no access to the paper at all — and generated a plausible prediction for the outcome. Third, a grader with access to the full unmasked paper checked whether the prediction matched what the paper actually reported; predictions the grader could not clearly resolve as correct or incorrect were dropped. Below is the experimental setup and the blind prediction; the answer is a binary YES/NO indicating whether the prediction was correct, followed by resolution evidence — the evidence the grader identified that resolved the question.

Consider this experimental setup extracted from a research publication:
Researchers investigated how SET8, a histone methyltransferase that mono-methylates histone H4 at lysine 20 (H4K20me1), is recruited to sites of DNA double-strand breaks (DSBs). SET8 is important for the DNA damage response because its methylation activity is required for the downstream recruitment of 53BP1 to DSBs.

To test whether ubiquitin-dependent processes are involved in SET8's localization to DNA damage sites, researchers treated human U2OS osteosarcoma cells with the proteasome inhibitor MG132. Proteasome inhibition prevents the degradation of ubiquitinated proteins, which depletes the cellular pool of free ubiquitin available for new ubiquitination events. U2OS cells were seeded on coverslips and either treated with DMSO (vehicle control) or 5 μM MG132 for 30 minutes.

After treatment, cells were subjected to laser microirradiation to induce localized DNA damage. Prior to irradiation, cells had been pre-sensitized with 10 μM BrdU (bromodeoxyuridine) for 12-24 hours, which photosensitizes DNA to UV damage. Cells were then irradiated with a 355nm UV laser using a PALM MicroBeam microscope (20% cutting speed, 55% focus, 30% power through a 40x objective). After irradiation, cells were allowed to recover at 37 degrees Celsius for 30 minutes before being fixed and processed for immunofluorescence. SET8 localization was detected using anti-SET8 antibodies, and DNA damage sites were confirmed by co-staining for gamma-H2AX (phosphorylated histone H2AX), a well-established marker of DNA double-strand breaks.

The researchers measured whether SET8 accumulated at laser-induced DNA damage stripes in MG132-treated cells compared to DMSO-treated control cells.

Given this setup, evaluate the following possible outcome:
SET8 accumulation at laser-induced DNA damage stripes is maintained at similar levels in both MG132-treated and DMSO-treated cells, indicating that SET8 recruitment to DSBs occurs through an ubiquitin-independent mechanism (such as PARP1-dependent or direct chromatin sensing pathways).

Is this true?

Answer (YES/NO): NO